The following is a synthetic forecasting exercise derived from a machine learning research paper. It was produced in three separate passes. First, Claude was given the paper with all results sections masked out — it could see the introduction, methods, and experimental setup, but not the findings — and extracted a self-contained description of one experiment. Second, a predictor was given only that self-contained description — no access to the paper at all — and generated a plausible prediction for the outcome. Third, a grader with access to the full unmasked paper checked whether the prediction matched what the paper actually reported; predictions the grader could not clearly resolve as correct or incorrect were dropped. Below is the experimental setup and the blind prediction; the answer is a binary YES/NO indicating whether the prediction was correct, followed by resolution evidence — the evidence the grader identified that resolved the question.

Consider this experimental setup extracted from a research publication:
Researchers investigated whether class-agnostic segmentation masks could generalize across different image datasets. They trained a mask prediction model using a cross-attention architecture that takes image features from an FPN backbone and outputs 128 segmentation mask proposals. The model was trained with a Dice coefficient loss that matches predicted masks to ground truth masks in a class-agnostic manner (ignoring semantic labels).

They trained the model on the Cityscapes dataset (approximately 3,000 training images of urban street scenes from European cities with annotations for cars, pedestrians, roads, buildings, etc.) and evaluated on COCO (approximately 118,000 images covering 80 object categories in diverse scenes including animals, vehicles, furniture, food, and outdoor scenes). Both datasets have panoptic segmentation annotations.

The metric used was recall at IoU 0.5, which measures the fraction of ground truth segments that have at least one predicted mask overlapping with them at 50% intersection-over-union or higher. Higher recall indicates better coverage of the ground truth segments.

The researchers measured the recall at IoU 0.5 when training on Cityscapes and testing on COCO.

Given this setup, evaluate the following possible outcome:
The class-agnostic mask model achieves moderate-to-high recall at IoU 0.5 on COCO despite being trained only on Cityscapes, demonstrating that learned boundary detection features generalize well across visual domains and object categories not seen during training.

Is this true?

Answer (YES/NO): NO